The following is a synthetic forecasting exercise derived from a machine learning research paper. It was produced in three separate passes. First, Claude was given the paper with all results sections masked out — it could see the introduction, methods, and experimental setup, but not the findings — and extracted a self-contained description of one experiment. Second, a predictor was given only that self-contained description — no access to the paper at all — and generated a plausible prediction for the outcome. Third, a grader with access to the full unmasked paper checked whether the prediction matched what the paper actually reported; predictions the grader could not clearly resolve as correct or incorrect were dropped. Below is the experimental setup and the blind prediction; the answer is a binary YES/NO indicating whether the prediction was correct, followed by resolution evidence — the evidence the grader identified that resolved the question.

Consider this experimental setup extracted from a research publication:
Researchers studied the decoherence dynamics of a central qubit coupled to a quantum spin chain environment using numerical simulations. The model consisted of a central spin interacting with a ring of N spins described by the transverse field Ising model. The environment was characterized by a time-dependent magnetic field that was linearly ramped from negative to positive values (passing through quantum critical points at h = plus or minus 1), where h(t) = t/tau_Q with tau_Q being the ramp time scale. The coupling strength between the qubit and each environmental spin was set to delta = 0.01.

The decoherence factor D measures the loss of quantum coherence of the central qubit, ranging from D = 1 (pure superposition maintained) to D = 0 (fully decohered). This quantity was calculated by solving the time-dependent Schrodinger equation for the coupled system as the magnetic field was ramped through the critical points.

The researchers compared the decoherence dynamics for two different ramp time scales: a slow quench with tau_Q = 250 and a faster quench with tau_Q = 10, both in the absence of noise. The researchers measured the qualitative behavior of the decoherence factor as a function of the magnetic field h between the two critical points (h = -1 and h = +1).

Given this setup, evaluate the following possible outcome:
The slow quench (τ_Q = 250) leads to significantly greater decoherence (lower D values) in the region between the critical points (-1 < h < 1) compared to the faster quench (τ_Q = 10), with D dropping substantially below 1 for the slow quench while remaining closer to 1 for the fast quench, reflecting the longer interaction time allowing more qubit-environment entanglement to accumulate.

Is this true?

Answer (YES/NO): NO